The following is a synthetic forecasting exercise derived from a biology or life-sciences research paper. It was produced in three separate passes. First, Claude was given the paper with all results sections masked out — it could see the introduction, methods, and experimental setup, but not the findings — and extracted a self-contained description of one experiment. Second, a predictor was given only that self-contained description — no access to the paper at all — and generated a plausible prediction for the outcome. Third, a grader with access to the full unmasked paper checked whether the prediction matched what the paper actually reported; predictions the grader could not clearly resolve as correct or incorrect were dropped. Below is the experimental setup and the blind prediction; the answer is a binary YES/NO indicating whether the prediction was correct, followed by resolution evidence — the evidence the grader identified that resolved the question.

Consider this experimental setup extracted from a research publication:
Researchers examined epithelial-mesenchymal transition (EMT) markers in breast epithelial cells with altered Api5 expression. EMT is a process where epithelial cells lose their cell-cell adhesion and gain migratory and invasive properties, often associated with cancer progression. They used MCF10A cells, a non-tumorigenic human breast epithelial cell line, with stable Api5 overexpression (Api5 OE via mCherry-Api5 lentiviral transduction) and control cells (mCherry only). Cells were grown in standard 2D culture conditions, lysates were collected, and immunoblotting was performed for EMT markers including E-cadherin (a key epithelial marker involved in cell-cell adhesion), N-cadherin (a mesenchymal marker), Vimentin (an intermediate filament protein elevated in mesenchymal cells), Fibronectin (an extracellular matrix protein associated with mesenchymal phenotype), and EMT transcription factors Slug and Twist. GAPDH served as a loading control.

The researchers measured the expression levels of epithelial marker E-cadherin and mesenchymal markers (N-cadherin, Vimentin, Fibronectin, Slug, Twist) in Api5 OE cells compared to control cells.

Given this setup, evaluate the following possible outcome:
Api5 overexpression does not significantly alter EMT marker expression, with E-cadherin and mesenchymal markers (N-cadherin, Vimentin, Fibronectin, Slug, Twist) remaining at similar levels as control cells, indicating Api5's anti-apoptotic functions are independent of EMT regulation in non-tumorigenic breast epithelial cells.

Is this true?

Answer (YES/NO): NO